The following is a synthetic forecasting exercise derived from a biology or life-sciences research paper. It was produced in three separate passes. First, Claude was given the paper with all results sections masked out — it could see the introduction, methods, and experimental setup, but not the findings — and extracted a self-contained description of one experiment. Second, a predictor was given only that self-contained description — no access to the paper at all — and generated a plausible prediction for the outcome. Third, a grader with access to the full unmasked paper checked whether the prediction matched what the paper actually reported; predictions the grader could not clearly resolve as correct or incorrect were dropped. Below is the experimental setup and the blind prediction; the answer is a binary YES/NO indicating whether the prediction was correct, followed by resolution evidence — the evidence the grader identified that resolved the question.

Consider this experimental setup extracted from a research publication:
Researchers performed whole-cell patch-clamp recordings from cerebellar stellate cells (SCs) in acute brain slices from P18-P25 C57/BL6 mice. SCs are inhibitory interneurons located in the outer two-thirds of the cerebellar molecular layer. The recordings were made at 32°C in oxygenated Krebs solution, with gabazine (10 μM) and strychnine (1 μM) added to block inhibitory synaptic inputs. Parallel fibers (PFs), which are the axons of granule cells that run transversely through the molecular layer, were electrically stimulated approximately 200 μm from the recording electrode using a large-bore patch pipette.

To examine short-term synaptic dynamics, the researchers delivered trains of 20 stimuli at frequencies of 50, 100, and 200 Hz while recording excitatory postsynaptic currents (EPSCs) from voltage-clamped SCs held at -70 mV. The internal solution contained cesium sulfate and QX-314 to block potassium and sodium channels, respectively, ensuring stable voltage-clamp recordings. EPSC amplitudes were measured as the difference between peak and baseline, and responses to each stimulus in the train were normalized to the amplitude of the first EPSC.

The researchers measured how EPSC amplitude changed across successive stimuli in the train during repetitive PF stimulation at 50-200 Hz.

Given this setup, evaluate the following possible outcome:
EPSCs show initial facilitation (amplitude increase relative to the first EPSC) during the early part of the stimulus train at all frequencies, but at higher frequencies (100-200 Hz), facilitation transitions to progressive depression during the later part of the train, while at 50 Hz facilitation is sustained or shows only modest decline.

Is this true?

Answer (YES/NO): NO